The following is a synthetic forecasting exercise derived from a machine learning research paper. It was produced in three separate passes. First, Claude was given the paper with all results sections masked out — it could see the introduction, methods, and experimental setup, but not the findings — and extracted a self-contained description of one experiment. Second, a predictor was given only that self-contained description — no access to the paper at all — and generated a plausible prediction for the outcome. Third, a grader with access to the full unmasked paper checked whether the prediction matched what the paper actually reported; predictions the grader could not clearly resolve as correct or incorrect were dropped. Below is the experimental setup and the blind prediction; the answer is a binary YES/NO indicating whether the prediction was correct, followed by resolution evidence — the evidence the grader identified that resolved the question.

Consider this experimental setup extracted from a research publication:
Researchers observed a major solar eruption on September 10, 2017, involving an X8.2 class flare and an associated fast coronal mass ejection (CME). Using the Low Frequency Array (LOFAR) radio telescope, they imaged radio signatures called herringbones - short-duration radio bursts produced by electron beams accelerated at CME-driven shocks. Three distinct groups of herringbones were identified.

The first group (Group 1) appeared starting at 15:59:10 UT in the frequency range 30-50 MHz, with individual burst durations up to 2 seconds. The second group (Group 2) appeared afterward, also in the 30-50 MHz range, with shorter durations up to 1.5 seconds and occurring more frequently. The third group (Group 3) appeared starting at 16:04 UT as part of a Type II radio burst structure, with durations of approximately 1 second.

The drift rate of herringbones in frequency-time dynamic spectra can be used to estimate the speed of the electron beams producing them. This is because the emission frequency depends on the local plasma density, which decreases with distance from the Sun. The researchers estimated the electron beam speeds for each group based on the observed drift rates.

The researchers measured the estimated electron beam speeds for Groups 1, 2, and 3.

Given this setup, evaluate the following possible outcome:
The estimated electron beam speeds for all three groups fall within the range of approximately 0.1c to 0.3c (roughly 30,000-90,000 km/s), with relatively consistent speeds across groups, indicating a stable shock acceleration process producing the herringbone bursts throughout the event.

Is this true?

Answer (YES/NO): YES